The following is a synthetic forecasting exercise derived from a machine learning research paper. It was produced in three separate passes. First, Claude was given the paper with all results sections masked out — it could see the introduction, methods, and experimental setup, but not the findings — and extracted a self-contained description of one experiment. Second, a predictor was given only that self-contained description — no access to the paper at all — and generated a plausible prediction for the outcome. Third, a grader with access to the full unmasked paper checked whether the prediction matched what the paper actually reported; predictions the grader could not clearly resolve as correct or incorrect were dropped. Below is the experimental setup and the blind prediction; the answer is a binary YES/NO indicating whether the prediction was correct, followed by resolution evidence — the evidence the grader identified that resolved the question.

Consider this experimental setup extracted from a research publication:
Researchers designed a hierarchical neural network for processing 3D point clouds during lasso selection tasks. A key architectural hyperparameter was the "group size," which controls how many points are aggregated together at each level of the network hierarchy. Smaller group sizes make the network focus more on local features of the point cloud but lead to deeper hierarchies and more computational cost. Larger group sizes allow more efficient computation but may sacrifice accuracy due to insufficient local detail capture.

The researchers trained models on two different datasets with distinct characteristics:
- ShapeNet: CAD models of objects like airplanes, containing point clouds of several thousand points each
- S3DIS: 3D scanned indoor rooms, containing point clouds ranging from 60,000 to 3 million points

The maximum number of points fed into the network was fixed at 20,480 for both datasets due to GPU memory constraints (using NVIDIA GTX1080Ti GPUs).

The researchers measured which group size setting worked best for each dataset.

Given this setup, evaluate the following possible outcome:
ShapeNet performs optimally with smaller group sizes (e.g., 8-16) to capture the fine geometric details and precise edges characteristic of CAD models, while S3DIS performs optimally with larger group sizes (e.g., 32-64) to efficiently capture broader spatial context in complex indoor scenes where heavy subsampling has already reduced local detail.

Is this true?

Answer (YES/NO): NO